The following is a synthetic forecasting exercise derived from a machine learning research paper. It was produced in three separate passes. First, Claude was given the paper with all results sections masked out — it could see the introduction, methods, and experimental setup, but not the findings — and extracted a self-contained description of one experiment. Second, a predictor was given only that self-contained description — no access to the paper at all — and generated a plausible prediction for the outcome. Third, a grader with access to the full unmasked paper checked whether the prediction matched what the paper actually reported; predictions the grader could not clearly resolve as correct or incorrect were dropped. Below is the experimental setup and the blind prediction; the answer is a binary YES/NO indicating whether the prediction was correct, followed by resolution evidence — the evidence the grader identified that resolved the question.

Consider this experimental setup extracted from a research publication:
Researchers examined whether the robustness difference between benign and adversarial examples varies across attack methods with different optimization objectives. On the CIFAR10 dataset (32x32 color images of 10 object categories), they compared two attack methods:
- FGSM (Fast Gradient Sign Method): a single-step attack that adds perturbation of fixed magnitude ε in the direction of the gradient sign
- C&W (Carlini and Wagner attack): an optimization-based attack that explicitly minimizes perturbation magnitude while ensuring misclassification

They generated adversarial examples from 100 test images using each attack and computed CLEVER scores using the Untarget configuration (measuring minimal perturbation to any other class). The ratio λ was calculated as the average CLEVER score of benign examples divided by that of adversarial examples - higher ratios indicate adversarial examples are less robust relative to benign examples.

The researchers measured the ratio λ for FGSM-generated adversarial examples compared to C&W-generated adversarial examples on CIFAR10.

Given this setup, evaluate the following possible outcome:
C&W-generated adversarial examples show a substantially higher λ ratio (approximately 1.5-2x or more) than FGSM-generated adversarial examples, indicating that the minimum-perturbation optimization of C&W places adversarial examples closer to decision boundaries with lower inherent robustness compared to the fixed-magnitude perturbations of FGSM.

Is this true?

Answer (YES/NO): NO